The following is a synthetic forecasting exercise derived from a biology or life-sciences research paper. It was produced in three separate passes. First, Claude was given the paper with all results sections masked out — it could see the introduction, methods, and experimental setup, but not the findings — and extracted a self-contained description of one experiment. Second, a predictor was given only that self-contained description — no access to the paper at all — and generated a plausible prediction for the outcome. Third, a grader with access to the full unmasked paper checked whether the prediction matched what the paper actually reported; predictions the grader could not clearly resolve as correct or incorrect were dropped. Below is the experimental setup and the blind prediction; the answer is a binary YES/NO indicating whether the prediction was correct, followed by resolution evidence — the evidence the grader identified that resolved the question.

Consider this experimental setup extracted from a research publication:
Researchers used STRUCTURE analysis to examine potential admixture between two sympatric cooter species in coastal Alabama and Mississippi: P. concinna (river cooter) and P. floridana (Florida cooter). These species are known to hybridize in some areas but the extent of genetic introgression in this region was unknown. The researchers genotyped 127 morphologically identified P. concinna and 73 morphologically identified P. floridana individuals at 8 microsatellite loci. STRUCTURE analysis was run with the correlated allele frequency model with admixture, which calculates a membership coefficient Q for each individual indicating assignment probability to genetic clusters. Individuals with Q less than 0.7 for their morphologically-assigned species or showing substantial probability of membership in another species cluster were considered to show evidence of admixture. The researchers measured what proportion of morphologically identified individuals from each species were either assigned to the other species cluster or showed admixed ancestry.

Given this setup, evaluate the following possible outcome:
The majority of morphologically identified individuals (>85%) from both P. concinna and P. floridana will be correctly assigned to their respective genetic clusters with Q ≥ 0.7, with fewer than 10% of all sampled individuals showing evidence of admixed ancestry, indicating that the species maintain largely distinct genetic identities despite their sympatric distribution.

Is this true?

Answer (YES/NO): NO